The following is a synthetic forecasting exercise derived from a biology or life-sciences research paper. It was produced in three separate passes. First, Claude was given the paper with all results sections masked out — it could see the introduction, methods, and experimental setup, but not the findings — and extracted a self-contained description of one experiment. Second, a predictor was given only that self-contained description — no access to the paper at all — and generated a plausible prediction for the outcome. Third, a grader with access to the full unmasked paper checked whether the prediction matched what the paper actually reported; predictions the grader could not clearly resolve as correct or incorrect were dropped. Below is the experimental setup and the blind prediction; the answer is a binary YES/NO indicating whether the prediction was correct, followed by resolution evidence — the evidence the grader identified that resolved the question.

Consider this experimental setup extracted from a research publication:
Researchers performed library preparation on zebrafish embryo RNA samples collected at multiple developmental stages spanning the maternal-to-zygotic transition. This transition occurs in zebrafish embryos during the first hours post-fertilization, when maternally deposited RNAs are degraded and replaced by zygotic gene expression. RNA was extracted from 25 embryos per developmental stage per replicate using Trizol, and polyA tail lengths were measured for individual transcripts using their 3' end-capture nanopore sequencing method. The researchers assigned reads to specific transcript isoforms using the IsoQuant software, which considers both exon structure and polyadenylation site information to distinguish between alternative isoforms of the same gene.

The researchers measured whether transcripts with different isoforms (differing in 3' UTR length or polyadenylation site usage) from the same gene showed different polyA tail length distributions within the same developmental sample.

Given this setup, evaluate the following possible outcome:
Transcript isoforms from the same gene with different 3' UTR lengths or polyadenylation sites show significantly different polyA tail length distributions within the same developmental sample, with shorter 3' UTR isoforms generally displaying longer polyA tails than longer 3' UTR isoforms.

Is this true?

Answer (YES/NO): NO